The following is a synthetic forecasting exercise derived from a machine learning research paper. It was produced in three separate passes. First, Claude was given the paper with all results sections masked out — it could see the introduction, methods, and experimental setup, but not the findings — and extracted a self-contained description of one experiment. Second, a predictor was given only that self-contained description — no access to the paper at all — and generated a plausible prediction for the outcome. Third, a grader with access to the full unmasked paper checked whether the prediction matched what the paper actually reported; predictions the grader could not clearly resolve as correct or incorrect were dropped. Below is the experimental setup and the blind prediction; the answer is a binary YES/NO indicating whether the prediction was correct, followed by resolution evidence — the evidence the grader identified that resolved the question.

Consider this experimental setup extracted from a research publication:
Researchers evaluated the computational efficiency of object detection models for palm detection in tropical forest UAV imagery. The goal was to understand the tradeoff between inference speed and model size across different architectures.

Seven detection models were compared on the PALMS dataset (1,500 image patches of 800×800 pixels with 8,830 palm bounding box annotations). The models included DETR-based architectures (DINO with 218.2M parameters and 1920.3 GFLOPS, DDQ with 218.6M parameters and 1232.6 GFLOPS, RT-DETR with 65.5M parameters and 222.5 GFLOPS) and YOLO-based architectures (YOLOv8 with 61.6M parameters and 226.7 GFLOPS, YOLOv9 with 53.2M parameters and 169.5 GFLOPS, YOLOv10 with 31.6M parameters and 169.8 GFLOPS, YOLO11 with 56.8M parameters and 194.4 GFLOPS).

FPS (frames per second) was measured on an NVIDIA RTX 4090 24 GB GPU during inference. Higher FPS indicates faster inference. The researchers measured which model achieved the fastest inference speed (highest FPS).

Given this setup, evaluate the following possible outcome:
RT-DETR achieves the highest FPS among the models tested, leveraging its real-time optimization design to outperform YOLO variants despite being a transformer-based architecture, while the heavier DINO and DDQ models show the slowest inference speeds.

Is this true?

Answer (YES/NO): NO